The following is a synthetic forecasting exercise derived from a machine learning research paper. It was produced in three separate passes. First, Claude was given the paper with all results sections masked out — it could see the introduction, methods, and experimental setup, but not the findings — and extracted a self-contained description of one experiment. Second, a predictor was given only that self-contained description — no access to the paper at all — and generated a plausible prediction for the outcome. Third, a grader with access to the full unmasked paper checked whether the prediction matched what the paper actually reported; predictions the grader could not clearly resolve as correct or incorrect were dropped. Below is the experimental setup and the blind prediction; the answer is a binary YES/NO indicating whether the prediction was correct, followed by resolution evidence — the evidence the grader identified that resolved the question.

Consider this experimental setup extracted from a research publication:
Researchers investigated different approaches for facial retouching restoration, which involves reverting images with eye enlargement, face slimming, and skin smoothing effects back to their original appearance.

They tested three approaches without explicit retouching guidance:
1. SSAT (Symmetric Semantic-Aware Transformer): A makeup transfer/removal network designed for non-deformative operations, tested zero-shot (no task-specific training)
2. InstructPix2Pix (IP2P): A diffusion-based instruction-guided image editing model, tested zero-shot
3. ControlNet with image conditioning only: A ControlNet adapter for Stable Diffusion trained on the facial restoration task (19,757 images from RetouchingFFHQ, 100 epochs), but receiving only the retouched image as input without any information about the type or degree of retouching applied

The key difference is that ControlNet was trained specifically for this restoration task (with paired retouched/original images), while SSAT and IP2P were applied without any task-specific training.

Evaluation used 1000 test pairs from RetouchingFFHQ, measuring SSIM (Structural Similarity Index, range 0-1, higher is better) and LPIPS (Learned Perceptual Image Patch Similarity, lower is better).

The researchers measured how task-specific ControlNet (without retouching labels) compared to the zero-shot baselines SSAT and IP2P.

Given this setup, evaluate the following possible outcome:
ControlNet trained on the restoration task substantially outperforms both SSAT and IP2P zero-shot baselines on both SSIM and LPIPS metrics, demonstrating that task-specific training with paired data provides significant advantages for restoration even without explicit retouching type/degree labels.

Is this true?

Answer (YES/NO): NO